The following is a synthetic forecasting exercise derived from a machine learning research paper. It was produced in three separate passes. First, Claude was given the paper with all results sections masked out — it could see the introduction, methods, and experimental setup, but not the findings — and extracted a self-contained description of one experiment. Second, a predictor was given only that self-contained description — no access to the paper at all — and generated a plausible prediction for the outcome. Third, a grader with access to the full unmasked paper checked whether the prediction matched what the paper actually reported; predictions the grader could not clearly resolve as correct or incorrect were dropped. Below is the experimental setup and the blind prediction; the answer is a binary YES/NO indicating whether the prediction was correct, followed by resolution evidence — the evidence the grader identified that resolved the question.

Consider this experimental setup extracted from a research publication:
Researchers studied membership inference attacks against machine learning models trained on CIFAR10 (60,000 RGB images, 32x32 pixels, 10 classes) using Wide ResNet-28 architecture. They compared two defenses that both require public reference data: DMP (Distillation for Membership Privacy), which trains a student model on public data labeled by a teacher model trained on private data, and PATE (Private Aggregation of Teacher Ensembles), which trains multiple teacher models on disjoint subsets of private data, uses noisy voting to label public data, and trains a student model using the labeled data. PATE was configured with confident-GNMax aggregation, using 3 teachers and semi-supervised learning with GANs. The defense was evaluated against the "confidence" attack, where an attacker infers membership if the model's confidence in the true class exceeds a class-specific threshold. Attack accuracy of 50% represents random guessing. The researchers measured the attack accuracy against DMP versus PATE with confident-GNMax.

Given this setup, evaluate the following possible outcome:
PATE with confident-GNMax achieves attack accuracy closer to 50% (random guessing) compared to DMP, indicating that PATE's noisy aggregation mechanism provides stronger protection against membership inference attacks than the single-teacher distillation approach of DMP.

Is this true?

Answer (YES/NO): NO